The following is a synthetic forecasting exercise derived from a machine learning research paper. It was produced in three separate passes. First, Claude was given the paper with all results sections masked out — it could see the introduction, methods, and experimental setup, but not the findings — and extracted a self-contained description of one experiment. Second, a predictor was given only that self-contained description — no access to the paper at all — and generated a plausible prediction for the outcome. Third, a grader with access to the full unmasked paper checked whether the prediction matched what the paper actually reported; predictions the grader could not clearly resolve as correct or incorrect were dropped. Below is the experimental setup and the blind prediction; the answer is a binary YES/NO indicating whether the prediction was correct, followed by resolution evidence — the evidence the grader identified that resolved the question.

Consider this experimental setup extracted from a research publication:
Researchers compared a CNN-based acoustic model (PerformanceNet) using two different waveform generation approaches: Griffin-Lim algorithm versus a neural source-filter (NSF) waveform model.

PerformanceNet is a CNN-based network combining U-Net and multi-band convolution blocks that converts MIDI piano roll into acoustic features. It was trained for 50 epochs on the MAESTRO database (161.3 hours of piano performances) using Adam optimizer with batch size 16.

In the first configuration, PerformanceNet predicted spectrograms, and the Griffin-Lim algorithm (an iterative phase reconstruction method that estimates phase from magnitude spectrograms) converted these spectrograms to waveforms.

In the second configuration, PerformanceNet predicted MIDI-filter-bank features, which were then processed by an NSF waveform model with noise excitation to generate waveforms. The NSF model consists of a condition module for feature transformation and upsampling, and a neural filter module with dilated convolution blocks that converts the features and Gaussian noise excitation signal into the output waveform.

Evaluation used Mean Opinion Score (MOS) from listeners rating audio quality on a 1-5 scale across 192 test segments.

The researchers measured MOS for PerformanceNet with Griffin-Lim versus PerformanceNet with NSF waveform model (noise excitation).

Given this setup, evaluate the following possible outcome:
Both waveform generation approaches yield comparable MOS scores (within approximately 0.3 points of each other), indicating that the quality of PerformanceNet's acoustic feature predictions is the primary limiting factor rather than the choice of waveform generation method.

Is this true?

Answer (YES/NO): NO